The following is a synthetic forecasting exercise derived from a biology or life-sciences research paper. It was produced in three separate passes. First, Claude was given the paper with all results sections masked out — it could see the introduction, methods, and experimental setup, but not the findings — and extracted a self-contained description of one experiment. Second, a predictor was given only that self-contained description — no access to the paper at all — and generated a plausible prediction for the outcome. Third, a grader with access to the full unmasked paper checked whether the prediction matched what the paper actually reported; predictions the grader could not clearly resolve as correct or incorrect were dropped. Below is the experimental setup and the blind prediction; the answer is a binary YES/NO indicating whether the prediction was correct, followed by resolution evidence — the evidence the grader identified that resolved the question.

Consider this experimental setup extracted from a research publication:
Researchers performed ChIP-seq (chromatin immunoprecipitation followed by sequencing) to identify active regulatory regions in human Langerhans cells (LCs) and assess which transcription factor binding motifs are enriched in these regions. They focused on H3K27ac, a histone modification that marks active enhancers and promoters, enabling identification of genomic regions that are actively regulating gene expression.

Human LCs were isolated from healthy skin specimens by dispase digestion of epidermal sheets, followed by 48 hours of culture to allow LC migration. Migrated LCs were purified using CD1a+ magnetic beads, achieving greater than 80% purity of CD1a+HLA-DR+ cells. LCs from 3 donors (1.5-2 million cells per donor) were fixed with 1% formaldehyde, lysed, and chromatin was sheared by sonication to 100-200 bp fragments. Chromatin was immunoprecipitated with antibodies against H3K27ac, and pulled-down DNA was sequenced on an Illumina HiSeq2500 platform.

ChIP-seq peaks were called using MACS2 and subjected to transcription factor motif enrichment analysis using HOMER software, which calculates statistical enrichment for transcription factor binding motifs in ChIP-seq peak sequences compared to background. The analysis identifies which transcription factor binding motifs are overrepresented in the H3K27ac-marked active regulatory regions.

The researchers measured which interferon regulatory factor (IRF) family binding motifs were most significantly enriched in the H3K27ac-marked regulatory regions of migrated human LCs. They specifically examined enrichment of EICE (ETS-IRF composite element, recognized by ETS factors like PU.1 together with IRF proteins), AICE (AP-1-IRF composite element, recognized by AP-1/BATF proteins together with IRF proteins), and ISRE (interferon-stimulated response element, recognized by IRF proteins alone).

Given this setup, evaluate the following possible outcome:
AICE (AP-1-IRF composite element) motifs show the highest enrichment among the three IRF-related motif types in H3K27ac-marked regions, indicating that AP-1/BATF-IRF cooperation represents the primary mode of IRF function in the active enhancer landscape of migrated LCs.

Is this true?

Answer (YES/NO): NO